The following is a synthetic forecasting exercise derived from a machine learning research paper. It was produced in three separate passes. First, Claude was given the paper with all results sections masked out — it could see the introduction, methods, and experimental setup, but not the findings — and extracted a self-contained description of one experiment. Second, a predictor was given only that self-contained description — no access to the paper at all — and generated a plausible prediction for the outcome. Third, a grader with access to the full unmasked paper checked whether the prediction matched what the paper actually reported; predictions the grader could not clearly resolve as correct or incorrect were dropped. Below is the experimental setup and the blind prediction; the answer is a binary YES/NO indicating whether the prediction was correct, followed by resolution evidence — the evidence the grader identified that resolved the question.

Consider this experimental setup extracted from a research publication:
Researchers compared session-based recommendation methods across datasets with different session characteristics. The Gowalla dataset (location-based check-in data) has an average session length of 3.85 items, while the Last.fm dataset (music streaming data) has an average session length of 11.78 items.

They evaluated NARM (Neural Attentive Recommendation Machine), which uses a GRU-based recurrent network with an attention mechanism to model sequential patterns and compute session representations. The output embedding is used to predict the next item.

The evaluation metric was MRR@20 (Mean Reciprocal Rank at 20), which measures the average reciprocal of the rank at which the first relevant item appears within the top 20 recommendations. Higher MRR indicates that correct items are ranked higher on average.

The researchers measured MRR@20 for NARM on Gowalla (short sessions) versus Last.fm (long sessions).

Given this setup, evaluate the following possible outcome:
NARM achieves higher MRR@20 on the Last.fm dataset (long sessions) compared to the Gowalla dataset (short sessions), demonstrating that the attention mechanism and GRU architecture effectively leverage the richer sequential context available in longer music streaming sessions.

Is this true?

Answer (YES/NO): NO